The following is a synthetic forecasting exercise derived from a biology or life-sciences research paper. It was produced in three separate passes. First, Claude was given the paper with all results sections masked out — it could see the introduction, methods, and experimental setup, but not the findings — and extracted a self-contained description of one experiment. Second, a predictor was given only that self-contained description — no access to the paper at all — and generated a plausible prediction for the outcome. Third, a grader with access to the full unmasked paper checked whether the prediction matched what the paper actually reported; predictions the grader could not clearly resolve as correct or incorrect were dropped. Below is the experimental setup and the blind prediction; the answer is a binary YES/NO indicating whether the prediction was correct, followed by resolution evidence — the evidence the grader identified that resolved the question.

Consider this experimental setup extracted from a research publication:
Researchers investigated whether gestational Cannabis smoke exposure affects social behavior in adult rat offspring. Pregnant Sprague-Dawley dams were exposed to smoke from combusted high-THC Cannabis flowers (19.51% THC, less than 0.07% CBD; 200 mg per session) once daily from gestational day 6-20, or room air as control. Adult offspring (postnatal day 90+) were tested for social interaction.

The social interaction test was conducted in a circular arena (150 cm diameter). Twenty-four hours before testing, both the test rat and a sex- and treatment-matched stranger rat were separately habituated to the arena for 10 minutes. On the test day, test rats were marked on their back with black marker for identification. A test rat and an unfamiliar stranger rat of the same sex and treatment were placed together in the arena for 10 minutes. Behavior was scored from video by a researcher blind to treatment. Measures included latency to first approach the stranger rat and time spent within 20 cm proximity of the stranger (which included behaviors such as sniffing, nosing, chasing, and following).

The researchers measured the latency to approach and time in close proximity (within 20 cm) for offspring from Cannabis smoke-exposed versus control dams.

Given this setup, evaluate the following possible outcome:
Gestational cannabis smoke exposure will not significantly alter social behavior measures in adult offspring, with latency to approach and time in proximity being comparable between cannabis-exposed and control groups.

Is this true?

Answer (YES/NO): YES